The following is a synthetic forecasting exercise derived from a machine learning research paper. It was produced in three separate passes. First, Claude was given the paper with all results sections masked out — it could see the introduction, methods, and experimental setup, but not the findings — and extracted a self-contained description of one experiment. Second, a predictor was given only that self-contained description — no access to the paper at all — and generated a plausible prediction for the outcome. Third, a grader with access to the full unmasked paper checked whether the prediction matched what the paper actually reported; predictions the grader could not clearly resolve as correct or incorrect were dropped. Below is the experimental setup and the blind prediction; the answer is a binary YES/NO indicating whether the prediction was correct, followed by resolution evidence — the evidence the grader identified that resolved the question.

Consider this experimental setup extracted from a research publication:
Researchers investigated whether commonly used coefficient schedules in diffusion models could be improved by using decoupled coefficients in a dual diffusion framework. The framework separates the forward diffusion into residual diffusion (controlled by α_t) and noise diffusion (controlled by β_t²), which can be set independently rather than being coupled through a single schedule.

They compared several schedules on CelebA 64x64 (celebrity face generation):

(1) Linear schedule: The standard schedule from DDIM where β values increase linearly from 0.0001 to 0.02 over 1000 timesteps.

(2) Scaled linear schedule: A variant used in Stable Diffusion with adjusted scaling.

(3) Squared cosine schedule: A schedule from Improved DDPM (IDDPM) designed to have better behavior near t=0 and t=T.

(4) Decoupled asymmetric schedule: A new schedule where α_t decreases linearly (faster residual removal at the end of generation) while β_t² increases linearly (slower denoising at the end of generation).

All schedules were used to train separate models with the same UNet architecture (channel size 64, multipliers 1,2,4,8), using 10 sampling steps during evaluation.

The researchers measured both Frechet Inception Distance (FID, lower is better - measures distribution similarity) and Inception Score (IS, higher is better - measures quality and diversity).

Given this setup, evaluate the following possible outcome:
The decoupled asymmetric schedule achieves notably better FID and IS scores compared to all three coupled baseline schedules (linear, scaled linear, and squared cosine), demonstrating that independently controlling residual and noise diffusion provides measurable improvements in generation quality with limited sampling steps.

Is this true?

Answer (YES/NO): NO